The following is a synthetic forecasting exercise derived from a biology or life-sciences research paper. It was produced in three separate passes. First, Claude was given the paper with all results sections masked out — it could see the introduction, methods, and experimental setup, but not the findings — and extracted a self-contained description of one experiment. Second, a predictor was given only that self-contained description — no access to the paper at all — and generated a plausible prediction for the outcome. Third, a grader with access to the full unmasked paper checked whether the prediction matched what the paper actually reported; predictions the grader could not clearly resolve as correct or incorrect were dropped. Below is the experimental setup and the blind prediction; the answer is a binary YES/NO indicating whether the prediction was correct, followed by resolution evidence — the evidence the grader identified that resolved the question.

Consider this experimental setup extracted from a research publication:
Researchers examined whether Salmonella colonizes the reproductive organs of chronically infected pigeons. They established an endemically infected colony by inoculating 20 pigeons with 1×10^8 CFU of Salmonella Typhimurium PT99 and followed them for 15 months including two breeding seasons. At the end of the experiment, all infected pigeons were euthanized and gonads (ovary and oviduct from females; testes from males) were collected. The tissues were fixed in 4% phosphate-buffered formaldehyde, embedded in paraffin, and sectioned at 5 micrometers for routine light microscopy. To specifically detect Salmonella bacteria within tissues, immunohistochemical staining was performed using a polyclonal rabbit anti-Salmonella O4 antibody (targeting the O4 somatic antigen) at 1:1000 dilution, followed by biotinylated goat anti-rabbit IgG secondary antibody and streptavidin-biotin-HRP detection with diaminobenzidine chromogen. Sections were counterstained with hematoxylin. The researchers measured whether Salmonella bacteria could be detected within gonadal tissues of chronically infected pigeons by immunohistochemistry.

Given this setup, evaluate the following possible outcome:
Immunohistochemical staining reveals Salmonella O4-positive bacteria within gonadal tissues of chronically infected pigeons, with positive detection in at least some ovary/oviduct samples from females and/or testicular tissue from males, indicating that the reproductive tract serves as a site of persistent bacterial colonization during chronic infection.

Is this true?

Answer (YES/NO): YES